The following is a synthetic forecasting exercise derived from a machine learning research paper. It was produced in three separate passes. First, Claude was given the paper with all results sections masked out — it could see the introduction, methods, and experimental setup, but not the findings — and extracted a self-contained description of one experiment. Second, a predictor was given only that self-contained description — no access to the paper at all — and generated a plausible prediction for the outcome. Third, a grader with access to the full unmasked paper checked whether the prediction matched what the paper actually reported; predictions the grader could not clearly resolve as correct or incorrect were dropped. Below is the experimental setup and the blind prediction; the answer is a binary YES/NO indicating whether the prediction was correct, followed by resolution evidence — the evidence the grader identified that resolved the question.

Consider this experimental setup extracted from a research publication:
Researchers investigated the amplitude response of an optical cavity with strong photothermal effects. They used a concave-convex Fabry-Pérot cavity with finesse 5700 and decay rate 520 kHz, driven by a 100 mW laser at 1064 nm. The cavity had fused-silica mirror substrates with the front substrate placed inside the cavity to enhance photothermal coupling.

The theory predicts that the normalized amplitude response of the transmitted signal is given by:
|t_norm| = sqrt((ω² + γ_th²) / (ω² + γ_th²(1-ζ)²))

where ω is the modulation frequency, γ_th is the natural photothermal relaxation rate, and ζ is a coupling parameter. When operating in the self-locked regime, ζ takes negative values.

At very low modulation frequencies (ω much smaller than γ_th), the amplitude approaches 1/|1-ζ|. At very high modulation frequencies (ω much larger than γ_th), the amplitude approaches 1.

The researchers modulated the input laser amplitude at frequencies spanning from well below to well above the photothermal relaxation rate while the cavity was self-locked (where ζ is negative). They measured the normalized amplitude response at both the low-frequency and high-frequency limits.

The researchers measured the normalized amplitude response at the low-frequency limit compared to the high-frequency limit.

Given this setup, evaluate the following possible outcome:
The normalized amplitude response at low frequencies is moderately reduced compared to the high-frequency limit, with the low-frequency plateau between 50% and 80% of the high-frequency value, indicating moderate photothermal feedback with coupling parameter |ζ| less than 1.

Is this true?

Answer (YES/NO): NO